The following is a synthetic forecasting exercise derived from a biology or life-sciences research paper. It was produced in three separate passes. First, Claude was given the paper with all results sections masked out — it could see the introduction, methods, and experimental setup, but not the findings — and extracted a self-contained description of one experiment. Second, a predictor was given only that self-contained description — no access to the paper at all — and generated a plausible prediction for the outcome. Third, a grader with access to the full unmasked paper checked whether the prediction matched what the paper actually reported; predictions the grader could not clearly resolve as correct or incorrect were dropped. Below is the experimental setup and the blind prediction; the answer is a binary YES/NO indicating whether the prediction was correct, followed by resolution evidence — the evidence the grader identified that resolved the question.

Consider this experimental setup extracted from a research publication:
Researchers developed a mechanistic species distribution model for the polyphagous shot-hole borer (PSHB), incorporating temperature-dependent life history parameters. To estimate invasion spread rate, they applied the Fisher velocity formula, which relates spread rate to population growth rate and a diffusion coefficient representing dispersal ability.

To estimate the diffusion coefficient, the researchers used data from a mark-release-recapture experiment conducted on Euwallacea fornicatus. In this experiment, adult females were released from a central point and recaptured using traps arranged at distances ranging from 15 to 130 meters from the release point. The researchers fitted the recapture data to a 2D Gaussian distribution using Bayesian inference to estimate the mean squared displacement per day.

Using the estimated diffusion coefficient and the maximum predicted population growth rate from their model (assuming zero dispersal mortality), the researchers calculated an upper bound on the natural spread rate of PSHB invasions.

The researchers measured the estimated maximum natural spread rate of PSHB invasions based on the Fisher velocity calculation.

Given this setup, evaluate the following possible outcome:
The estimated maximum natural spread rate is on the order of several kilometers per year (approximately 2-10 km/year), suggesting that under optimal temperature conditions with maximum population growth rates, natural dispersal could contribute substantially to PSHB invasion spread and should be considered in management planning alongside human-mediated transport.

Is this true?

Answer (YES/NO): YES